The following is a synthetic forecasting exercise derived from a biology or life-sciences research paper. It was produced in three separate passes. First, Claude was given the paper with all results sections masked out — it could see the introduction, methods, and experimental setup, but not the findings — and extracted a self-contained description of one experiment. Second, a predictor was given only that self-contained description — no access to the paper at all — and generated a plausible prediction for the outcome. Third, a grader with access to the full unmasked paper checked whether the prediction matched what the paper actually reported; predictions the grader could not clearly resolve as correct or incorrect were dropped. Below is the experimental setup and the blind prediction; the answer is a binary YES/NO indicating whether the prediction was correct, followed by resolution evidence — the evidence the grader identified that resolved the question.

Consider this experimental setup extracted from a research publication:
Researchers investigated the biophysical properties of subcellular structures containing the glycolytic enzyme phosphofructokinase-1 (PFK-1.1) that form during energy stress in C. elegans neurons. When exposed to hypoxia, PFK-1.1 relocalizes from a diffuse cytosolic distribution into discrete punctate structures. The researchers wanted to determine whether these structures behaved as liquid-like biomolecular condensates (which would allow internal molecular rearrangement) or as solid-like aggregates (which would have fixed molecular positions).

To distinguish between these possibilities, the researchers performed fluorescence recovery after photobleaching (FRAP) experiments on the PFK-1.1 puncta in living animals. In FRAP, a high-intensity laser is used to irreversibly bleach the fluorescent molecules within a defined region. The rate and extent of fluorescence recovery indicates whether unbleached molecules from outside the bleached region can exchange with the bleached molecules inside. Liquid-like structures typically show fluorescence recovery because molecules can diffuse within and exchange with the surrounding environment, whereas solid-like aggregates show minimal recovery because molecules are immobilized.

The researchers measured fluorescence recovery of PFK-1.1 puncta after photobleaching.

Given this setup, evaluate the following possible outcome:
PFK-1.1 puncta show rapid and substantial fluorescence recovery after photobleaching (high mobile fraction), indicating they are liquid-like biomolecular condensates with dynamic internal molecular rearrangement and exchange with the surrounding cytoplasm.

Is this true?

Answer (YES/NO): YES